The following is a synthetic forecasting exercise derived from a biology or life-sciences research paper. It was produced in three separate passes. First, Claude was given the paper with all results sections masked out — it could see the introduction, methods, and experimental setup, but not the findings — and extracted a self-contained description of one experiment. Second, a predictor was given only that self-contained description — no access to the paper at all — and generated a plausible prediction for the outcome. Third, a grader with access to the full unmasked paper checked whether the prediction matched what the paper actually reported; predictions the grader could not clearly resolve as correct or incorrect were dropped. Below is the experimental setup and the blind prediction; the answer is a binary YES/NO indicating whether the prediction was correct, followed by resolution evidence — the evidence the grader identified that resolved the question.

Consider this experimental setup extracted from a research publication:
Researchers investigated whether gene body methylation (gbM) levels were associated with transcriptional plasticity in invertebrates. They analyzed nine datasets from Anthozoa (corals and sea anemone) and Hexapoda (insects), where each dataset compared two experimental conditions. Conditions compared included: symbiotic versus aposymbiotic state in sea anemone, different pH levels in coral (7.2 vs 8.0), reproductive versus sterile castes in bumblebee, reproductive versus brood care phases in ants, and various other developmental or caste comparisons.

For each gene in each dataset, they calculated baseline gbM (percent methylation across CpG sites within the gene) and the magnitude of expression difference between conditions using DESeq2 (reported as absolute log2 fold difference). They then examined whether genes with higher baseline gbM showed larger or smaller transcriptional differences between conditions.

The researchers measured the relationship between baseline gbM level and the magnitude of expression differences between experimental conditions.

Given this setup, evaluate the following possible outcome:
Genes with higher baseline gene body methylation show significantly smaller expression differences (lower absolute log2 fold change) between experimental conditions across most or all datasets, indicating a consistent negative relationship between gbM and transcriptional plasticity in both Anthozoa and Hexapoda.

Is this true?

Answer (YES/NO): YES